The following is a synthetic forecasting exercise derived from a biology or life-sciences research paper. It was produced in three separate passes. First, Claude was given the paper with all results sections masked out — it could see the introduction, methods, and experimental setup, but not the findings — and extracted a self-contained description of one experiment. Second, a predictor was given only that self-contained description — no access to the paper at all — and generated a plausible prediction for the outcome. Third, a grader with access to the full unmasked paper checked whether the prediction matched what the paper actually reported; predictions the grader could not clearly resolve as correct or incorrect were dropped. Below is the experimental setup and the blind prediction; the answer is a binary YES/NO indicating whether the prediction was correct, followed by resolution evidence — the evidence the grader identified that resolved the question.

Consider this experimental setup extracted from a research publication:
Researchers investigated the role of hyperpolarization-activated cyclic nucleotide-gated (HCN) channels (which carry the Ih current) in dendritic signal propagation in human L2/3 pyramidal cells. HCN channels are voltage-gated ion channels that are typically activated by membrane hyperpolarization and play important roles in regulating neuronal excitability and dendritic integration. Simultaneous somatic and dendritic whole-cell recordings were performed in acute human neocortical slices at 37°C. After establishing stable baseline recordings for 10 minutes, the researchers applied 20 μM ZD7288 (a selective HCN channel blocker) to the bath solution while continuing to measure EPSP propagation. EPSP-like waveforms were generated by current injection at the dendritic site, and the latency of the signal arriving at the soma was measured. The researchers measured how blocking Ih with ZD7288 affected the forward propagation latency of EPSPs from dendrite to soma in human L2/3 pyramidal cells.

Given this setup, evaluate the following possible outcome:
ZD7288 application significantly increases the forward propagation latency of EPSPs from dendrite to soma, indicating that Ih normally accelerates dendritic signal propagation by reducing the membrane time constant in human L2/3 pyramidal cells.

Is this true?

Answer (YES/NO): NO